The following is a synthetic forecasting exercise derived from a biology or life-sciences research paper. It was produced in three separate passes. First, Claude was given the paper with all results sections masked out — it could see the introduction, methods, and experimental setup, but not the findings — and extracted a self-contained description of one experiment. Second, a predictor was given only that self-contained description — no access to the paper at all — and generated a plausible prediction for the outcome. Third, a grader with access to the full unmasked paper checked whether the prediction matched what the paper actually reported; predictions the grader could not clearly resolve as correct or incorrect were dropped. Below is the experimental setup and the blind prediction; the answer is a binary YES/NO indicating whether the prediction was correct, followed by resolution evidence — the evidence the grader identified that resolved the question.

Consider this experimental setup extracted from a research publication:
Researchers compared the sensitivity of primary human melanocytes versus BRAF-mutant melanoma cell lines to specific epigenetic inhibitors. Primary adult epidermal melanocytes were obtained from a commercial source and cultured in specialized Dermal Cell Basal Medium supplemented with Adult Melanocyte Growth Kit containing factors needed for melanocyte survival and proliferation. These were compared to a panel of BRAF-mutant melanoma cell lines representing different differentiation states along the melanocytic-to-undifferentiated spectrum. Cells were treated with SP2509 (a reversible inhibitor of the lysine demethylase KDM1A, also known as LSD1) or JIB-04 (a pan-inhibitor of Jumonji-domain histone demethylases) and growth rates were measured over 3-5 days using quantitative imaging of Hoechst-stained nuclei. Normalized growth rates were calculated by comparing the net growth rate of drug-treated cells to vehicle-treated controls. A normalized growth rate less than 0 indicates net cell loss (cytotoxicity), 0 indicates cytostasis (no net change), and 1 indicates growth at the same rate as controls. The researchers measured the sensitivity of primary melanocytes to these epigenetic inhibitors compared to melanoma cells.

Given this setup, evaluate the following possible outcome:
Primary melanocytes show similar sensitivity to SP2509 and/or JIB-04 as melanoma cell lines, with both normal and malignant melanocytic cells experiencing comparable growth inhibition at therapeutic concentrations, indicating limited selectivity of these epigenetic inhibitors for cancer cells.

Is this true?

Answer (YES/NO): NO